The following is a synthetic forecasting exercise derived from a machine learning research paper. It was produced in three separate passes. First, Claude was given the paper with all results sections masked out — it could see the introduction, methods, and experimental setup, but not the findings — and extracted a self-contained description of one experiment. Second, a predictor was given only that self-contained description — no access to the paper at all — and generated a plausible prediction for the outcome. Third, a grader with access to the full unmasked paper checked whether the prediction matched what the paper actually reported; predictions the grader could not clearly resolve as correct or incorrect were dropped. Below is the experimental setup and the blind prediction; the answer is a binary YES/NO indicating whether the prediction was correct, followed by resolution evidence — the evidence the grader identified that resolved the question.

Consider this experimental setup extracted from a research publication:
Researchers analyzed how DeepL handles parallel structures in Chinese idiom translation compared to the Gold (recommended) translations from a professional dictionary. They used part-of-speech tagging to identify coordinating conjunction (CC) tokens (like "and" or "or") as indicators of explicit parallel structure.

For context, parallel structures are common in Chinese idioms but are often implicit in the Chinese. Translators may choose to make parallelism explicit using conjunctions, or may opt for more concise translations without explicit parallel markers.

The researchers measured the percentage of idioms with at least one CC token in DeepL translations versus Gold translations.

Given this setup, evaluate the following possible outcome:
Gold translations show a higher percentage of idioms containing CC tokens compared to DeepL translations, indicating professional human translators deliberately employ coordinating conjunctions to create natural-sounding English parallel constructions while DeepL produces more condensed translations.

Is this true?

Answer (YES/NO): NO